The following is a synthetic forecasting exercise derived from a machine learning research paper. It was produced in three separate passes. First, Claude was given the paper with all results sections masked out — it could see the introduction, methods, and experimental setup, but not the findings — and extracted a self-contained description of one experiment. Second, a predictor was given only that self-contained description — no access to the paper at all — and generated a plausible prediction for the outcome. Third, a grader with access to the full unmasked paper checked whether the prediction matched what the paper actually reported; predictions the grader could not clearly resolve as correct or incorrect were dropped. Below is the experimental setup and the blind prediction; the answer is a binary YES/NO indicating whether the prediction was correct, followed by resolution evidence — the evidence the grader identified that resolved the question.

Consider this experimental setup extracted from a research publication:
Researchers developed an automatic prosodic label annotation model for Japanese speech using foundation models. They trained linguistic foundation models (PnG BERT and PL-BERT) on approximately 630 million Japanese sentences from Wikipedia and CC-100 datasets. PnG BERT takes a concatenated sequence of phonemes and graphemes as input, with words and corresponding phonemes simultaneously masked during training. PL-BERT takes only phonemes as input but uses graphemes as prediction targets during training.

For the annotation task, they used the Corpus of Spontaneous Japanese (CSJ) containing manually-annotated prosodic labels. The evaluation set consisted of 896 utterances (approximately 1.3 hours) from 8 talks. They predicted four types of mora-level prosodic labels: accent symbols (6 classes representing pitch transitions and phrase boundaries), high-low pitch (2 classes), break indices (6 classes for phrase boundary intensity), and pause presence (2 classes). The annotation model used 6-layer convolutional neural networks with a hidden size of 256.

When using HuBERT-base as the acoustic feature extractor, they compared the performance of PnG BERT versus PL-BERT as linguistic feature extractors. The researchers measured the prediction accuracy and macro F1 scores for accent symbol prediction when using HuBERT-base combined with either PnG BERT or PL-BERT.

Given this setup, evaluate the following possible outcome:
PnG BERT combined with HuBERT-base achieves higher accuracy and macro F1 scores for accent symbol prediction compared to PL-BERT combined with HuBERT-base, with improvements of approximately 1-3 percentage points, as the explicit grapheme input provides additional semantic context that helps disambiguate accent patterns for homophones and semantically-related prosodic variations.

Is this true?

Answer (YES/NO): NO